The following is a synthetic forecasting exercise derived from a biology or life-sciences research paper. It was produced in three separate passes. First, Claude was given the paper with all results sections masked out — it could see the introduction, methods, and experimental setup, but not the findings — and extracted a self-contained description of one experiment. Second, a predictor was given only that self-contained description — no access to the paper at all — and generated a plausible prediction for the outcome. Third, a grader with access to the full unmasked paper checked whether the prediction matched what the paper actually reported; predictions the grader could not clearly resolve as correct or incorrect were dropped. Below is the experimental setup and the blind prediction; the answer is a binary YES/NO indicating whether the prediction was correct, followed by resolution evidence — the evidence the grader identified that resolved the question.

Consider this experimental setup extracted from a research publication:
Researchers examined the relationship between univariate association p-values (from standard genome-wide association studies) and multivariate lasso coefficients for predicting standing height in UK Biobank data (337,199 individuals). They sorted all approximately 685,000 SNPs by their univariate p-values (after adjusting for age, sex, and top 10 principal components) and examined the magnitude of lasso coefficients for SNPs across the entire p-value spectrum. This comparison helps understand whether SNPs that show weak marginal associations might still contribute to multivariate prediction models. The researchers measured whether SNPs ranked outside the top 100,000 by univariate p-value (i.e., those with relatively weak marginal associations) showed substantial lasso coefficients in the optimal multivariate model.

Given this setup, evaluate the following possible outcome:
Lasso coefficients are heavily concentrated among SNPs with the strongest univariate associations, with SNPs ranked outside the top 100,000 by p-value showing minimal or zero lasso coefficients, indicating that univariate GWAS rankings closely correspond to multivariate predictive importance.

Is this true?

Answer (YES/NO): NO